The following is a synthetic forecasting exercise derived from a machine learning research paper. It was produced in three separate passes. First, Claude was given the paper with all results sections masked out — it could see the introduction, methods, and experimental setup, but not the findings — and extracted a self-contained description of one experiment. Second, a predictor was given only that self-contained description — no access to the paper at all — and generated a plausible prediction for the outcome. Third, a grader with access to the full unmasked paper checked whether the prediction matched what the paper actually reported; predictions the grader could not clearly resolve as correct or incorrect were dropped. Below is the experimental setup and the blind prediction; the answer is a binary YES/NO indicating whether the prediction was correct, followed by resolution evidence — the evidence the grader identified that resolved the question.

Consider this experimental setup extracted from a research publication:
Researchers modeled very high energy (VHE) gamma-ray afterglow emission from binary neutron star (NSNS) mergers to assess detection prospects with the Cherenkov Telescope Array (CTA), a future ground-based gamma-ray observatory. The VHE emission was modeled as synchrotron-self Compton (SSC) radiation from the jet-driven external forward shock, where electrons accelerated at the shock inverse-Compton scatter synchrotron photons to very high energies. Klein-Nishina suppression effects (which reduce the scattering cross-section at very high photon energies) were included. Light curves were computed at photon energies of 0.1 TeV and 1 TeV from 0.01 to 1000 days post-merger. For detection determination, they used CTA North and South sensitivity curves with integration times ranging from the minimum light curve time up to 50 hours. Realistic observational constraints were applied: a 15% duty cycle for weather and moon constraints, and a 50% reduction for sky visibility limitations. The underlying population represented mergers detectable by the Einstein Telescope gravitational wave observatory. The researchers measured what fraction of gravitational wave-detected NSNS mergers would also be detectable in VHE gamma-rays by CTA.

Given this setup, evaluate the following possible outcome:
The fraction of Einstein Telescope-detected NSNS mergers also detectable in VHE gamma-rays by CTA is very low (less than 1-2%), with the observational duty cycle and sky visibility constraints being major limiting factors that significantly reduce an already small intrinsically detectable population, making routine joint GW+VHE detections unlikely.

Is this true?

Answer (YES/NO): NO